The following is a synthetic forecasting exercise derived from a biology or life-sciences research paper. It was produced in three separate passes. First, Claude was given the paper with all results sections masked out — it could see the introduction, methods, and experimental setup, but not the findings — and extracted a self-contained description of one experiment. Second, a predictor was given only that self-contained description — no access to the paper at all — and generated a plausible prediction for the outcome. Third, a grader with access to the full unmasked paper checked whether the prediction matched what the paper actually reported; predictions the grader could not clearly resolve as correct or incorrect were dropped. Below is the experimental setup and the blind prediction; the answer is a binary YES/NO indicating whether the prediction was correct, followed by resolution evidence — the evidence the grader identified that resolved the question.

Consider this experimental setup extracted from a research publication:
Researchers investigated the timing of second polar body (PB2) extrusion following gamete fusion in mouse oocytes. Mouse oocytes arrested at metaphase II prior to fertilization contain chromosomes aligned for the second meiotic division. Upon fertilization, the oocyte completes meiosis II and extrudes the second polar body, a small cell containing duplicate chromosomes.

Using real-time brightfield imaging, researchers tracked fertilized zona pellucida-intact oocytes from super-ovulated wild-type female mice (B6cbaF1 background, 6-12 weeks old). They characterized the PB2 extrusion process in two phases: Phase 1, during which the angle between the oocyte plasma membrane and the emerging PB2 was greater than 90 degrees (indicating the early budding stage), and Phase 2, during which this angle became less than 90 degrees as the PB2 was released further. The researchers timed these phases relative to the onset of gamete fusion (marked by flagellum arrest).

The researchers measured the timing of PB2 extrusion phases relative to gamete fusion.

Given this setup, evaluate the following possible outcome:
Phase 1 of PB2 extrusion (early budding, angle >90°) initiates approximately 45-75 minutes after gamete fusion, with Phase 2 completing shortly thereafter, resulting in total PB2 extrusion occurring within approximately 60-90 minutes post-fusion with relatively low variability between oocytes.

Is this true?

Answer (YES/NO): NO